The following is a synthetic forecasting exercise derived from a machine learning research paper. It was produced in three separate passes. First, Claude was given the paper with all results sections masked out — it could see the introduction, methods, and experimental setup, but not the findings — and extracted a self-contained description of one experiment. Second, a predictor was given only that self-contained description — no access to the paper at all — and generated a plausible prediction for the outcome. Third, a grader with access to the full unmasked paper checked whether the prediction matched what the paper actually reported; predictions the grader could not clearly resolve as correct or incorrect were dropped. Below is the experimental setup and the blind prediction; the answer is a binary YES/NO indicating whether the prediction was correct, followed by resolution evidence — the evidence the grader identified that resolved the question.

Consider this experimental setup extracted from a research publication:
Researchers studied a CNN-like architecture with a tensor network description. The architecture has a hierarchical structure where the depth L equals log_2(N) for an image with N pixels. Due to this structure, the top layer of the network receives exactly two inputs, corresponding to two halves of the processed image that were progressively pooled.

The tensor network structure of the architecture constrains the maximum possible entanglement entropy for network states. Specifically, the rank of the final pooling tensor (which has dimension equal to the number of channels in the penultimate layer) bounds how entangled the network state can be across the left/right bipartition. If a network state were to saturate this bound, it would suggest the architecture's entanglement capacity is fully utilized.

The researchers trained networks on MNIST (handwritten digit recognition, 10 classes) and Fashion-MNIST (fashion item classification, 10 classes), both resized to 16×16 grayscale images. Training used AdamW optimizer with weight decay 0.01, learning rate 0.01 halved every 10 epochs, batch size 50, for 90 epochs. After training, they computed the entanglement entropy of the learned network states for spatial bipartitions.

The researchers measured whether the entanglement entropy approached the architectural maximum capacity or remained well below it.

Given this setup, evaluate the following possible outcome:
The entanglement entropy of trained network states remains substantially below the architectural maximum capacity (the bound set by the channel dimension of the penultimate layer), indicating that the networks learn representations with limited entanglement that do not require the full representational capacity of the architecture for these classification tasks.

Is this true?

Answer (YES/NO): YES